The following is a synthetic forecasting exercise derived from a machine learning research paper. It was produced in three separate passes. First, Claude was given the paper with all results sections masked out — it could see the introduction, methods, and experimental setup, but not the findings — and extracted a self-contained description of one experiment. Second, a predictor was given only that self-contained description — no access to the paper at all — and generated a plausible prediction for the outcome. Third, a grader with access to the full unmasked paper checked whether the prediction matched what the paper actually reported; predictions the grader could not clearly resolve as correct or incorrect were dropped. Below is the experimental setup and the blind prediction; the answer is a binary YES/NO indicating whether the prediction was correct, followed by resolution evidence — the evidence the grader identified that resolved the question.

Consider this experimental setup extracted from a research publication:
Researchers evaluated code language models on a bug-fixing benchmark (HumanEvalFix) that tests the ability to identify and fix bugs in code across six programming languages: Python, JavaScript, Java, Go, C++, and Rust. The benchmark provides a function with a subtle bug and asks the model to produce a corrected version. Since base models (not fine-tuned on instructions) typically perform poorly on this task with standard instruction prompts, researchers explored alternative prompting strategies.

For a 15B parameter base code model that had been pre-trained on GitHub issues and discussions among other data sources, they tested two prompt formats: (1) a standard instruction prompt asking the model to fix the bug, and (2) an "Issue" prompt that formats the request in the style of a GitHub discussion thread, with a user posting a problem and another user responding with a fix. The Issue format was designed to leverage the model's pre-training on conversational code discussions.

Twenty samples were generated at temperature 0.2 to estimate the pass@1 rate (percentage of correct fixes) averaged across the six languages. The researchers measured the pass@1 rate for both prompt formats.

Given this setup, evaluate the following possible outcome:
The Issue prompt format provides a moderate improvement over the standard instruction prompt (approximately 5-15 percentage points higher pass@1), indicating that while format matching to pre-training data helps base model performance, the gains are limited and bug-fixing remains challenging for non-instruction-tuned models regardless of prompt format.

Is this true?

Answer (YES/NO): NO